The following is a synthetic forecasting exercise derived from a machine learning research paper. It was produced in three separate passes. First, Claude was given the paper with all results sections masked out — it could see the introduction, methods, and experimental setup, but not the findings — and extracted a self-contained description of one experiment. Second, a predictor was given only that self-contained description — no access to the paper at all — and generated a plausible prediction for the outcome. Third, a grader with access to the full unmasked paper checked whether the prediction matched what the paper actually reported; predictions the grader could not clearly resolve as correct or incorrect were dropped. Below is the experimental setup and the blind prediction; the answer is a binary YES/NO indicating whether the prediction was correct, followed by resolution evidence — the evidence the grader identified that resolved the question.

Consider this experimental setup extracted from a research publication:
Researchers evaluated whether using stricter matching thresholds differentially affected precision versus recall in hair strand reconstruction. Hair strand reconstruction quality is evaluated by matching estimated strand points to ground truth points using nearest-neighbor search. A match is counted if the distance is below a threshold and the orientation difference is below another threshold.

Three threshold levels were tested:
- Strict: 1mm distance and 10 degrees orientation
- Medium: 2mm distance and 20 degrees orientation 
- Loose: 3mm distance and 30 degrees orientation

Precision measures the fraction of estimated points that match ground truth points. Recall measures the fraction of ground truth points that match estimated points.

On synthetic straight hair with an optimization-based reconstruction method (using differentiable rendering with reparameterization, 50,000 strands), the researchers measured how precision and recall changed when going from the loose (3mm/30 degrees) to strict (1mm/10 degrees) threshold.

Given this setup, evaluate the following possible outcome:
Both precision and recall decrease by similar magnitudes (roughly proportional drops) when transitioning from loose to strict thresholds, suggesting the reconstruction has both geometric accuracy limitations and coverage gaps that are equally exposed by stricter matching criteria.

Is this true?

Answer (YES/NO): NO